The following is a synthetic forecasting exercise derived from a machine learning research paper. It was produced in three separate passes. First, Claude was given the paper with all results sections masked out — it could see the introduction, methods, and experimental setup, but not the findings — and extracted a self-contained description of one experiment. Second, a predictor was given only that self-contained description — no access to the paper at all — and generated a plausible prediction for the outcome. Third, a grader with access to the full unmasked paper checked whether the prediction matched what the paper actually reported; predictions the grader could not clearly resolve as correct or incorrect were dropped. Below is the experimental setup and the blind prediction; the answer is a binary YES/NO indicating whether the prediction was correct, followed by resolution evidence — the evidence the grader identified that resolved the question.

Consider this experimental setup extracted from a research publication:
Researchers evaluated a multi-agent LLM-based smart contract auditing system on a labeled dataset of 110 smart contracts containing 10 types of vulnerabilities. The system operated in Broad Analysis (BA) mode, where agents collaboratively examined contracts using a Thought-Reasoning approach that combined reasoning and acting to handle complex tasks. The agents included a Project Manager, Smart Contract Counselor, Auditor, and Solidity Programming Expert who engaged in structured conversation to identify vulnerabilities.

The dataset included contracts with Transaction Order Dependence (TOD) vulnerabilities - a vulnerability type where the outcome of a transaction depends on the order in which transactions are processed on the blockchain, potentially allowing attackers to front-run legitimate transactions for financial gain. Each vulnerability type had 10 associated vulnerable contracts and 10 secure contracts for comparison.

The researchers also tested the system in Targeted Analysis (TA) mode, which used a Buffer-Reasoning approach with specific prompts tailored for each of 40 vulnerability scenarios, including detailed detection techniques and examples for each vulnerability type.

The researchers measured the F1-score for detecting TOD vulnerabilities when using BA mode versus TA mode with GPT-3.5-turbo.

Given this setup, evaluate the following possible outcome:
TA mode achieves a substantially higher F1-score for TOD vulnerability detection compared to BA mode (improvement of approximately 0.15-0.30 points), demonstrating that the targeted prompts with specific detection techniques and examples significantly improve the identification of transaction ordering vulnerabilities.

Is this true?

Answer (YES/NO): NO